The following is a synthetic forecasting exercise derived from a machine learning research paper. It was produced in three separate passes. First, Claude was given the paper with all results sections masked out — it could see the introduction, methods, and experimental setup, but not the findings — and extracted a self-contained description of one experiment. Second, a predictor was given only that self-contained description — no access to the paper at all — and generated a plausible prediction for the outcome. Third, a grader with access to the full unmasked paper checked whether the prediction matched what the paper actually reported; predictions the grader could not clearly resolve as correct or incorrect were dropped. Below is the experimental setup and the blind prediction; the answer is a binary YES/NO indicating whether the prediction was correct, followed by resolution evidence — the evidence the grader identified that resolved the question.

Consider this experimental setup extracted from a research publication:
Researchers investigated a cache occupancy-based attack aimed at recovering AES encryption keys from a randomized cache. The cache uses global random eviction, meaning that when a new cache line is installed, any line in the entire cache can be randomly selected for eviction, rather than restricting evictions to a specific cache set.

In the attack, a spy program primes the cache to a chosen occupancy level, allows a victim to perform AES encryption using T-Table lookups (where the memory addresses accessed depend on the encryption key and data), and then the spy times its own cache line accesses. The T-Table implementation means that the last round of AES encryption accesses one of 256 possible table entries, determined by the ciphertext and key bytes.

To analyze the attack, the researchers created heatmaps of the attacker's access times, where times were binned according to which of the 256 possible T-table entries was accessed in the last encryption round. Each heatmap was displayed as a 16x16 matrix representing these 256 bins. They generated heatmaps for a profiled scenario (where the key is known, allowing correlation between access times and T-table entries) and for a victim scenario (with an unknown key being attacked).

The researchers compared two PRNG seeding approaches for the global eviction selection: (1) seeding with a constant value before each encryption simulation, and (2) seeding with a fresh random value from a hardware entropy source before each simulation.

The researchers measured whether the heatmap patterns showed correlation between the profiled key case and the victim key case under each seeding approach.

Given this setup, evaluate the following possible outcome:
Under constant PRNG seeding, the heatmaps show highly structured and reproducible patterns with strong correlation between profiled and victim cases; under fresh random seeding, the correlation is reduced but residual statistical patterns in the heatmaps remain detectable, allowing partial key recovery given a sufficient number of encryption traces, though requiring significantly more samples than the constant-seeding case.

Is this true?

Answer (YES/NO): NO